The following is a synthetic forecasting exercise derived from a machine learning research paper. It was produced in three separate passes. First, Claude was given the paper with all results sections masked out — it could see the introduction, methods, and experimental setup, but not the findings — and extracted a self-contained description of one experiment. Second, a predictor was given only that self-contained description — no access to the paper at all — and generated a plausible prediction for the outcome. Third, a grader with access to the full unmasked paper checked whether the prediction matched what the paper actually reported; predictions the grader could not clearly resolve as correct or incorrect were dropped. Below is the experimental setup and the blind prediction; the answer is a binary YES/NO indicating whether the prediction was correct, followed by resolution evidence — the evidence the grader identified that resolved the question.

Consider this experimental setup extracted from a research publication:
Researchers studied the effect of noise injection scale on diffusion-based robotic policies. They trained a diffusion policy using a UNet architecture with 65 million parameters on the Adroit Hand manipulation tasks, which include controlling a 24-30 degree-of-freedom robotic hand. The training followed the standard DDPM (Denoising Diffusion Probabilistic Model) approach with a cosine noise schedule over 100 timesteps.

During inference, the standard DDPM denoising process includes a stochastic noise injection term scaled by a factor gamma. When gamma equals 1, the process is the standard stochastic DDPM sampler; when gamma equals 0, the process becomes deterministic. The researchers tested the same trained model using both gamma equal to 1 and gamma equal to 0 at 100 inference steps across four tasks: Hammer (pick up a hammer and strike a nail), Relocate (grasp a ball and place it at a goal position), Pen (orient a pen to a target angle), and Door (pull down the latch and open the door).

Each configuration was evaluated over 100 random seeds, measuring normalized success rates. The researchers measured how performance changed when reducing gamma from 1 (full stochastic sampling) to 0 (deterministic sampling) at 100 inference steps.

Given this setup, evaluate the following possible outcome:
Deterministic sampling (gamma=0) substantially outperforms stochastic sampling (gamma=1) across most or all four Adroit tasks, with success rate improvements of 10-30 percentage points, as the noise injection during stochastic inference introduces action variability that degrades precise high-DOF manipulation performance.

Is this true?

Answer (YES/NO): NO